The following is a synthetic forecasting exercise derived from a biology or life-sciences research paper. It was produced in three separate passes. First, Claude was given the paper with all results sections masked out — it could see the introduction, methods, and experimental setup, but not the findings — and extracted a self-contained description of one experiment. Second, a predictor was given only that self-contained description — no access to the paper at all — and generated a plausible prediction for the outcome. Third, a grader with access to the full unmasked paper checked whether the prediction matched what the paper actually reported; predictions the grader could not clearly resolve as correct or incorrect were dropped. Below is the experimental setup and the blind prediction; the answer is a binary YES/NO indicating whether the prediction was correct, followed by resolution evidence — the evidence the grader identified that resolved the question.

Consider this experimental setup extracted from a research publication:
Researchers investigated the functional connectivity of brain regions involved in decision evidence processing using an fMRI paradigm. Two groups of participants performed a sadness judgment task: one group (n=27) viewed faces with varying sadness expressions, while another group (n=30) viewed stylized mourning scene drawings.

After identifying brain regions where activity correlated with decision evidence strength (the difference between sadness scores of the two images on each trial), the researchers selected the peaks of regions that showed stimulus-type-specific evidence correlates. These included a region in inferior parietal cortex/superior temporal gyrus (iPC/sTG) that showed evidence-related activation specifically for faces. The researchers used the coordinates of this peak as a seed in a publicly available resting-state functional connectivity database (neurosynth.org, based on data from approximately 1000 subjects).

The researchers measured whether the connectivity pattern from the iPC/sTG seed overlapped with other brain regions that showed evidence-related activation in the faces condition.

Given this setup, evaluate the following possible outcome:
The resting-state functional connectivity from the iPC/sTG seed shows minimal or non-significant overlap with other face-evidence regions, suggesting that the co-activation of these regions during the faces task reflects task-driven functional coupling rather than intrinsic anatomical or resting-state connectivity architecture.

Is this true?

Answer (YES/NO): NO